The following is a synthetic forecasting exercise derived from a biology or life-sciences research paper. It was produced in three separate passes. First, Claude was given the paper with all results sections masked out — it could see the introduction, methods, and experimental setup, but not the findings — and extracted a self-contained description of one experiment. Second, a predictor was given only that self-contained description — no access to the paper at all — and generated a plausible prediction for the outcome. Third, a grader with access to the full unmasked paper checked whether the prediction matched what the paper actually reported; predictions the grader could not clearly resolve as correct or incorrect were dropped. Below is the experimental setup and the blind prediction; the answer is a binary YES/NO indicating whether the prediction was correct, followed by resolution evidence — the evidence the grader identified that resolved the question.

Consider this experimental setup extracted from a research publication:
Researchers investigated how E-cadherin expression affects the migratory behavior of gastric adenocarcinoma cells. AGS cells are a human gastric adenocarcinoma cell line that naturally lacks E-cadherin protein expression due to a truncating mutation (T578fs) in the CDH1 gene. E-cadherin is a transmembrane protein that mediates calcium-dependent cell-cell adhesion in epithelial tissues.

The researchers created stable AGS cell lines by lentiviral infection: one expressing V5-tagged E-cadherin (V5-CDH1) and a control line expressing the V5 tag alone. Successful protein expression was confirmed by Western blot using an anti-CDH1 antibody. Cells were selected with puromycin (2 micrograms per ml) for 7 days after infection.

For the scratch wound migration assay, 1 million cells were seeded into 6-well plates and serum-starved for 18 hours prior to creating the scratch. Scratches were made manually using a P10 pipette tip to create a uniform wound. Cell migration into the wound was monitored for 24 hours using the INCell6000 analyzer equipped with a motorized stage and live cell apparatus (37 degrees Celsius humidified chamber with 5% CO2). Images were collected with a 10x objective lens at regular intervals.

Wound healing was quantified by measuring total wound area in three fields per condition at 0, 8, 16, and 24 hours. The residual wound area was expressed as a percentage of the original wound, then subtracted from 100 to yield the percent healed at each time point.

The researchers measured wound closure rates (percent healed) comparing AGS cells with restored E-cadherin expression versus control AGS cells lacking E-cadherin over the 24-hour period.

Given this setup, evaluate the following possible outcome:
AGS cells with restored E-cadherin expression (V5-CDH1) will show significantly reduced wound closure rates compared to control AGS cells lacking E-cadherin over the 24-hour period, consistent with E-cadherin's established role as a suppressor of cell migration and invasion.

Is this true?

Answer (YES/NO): YES